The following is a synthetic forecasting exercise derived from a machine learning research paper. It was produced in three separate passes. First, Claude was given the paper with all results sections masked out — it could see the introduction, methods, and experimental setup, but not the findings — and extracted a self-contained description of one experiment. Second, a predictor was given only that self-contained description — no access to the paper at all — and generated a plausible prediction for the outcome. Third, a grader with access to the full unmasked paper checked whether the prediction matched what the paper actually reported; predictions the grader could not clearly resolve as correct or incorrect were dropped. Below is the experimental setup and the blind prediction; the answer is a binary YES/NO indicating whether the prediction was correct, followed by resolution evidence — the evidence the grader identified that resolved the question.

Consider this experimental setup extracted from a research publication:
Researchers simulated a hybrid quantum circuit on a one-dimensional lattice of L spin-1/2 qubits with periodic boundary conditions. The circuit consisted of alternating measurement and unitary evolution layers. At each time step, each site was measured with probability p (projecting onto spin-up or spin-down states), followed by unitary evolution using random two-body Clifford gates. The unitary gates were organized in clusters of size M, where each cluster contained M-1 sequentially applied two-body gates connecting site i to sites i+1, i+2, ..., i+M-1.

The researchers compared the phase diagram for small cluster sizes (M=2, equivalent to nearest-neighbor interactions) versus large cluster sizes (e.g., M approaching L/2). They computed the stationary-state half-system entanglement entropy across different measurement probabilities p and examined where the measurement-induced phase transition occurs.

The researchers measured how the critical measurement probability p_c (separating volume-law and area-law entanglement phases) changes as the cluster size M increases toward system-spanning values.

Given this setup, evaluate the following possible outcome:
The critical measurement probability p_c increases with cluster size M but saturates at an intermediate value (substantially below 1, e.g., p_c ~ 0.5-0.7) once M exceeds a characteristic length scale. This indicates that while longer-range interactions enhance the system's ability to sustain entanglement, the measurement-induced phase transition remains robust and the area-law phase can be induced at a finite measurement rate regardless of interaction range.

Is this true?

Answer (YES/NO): NO